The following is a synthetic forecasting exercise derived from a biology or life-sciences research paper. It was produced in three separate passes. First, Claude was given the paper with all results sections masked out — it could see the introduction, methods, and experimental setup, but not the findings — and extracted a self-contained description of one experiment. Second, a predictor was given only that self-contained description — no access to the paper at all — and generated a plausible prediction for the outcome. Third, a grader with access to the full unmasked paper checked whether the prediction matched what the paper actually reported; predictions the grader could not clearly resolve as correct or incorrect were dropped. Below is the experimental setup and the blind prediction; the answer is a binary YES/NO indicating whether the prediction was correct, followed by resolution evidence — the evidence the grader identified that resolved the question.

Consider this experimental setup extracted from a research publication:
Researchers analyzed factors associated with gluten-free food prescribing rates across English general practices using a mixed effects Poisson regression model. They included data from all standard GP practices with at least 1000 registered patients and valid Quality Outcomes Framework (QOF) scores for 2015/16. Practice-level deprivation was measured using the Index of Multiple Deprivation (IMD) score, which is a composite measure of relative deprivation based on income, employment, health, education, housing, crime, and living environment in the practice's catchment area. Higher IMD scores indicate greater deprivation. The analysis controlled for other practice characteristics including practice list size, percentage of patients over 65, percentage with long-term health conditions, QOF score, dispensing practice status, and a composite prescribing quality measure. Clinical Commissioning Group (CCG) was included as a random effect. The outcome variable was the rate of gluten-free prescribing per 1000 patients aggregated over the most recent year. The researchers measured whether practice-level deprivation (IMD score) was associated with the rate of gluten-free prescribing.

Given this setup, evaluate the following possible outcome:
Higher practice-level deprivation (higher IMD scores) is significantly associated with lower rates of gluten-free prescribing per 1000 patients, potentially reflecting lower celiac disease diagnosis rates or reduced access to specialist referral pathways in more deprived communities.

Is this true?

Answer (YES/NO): YES